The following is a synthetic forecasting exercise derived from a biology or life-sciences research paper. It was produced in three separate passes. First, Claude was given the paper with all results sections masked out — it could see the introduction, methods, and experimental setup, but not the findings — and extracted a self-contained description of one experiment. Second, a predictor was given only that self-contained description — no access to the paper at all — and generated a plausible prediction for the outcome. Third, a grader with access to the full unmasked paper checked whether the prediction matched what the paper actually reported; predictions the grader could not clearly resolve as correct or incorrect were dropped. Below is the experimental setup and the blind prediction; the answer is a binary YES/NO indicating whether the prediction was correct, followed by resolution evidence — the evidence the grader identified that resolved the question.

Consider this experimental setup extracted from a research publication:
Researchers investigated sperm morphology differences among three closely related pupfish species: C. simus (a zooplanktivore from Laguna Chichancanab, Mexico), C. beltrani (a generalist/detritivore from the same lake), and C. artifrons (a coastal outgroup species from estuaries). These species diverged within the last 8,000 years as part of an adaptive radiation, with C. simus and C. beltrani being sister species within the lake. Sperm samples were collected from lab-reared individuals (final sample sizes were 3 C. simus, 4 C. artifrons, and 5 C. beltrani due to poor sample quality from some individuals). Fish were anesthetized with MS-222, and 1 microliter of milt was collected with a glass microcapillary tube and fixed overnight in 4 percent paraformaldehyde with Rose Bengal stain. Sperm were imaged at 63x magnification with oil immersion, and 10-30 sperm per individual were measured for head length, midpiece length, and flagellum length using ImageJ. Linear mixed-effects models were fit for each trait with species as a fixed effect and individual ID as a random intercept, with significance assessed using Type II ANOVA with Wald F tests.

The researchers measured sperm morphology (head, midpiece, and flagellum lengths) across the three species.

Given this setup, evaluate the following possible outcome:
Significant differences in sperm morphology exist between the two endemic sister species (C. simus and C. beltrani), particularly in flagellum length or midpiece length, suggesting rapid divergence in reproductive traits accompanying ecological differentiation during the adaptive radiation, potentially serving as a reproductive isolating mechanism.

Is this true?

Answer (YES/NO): NO